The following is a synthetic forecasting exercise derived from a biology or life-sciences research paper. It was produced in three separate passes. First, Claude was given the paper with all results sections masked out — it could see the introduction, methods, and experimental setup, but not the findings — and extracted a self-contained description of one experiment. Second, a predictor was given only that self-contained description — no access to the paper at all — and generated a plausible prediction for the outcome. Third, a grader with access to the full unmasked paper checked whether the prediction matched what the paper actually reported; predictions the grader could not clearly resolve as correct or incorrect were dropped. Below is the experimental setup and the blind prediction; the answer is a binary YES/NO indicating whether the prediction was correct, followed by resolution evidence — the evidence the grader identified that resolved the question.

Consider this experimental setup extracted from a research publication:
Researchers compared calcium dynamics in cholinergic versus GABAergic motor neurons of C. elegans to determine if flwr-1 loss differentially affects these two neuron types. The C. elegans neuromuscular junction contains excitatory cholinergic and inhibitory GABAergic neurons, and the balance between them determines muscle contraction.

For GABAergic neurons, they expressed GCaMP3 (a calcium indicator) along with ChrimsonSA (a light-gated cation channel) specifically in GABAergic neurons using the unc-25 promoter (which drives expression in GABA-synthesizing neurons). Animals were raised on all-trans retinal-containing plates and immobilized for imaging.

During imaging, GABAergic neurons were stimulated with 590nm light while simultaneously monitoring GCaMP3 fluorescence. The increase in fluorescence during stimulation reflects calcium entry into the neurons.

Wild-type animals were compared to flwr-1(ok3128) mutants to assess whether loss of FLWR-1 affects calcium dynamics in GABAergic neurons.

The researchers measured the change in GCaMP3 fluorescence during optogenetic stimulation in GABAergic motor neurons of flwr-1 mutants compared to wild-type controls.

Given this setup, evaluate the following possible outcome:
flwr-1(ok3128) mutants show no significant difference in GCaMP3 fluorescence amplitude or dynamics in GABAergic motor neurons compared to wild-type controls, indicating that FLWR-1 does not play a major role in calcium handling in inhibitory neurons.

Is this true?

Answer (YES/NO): NO